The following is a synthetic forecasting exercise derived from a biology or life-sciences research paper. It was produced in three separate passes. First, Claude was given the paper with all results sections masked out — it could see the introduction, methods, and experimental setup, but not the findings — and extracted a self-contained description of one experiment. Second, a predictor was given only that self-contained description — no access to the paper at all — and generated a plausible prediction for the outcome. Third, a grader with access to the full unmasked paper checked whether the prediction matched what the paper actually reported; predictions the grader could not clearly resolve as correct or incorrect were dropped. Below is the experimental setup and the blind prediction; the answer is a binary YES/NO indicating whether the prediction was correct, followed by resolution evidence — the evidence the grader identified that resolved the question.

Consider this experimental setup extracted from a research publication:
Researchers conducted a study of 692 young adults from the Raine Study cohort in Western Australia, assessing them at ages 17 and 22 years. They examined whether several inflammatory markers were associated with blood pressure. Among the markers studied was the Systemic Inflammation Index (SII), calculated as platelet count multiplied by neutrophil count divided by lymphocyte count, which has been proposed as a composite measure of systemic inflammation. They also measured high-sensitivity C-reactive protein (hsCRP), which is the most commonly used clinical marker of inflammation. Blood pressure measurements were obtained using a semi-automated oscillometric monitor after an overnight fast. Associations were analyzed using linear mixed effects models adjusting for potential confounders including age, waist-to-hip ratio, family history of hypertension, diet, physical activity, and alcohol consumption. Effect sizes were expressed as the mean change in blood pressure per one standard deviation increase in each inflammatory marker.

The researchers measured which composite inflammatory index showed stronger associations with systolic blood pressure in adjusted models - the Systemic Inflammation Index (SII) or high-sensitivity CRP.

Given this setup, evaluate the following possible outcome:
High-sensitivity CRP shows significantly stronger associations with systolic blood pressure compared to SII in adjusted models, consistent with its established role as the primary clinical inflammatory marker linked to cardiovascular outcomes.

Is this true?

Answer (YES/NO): NO